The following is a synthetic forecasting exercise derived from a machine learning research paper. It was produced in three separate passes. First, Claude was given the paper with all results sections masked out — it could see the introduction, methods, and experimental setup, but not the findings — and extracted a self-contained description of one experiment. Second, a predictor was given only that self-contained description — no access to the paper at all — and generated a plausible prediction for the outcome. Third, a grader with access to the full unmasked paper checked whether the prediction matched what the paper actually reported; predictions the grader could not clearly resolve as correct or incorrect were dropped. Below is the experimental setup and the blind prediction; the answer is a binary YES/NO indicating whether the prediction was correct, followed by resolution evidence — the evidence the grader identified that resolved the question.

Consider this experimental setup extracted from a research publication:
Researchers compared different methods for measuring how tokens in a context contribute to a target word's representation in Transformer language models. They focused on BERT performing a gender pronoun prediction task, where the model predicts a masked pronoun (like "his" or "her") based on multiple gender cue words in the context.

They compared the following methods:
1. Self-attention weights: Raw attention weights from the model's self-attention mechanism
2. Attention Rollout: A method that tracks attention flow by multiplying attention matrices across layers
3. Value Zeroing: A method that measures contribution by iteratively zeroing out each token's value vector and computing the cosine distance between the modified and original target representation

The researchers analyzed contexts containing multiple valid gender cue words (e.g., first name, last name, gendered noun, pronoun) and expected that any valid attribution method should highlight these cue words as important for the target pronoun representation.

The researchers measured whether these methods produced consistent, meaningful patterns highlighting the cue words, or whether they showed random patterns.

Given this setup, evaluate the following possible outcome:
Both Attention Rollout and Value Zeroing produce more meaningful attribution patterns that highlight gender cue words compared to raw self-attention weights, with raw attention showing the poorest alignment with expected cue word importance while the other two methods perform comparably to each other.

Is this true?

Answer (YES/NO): NO